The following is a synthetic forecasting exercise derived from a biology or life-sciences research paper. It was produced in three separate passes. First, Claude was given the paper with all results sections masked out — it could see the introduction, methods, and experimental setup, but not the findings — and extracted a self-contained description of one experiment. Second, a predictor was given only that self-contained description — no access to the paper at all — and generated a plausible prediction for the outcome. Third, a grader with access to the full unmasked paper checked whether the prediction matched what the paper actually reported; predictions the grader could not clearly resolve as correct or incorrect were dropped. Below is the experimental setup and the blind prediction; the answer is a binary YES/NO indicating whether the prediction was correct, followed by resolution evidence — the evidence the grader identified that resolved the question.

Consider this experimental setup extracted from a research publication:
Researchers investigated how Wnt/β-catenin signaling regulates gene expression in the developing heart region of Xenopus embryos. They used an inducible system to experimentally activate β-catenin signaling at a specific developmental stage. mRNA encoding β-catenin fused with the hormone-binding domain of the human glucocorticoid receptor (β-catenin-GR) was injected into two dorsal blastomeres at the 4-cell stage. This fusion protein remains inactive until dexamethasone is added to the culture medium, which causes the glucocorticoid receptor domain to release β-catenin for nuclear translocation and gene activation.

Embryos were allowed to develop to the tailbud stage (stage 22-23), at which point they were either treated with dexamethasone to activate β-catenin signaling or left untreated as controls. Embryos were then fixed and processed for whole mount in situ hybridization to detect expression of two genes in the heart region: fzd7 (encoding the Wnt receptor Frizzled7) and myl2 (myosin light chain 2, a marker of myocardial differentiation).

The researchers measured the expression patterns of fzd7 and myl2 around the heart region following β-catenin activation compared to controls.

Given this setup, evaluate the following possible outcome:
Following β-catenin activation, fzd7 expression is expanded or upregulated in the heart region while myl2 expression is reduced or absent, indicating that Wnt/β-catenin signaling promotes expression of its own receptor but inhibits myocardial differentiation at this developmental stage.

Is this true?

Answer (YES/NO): YES